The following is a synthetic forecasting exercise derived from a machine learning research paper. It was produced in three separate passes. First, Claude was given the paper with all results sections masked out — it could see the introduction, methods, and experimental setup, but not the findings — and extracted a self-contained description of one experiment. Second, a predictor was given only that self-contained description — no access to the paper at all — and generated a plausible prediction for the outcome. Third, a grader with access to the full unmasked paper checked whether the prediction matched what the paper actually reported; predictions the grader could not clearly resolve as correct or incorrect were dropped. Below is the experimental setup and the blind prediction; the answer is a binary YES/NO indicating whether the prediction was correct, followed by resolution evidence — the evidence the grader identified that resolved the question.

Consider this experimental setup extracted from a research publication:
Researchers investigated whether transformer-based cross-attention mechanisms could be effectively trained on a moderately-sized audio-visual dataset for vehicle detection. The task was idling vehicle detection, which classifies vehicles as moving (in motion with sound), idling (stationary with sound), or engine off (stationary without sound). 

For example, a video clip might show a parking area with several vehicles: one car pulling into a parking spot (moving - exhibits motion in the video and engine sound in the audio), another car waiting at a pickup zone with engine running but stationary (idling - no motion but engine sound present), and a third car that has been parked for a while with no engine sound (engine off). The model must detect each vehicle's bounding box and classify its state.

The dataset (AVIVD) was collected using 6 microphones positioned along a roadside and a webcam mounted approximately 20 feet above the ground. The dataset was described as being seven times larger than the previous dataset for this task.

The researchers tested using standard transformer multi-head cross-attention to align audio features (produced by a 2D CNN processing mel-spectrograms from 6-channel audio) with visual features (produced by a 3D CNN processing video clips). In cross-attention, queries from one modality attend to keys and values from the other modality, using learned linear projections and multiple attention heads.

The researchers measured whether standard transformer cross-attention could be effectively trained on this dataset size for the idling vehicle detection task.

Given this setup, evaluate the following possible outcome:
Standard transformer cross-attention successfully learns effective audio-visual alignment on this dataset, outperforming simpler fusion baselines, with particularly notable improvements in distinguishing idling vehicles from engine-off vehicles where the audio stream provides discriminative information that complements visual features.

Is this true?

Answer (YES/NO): NO